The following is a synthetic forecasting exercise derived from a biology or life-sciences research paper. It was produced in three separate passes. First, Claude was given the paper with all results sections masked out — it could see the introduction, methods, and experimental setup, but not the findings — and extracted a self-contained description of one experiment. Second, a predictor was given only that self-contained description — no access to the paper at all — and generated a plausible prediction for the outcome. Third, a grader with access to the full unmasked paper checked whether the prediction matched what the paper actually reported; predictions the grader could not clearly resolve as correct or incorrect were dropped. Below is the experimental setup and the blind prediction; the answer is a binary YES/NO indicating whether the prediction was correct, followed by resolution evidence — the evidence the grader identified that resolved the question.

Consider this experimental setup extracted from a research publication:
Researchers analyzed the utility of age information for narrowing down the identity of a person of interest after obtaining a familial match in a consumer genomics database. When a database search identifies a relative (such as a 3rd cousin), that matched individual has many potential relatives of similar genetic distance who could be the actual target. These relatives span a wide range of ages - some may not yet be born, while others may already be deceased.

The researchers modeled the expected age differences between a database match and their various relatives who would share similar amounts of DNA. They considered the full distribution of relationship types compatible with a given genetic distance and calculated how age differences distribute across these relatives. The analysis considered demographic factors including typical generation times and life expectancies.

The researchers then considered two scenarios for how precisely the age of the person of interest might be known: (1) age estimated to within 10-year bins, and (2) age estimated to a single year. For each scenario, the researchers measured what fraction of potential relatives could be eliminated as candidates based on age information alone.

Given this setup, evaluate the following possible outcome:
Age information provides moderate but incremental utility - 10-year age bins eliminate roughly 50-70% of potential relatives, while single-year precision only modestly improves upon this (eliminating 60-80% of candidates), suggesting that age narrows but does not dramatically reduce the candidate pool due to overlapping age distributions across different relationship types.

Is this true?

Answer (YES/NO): NO